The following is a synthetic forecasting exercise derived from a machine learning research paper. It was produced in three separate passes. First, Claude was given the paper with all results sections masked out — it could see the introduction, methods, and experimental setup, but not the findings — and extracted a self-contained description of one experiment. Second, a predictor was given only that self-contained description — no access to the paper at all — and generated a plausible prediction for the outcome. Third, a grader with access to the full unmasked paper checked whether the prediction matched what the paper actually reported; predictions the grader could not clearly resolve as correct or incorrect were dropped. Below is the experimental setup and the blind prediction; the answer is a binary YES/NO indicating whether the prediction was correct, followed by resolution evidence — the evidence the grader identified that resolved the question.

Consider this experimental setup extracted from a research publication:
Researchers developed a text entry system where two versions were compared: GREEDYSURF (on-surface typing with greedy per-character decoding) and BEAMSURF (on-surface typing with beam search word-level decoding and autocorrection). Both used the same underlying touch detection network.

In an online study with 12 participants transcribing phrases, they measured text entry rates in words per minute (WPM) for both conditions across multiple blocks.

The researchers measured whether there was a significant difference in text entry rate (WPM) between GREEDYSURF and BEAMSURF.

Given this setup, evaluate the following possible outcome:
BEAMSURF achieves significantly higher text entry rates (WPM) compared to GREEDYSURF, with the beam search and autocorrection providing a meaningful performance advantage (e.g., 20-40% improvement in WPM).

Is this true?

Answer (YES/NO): NO